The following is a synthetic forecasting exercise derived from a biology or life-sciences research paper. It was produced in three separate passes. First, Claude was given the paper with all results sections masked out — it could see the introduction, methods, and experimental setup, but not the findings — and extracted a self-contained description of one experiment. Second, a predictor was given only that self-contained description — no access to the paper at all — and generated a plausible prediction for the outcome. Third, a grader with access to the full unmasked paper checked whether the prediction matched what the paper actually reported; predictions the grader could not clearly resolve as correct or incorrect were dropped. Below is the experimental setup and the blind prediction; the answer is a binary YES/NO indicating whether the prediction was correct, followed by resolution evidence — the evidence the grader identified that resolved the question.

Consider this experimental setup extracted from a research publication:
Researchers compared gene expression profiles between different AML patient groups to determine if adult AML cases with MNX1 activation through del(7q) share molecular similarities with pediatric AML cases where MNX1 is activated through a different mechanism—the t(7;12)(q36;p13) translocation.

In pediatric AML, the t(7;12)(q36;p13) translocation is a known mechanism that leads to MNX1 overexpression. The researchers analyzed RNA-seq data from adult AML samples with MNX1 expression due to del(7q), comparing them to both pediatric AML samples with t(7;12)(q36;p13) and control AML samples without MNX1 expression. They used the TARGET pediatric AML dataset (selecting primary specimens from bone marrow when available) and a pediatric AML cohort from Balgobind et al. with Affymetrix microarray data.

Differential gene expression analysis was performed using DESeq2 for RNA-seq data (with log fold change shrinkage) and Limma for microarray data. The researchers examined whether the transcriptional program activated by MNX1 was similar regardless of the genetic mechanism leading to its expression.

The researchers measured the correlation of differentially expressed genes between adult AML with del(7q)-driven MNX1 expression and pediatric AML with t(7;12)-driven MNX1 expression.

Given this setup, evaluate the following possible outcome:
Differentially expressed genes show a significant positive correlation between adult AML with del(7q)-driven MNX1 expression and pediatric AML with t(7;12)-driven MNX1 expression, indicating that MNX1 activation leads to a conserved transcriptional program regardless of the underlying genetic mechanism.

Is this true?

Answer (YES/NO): YES